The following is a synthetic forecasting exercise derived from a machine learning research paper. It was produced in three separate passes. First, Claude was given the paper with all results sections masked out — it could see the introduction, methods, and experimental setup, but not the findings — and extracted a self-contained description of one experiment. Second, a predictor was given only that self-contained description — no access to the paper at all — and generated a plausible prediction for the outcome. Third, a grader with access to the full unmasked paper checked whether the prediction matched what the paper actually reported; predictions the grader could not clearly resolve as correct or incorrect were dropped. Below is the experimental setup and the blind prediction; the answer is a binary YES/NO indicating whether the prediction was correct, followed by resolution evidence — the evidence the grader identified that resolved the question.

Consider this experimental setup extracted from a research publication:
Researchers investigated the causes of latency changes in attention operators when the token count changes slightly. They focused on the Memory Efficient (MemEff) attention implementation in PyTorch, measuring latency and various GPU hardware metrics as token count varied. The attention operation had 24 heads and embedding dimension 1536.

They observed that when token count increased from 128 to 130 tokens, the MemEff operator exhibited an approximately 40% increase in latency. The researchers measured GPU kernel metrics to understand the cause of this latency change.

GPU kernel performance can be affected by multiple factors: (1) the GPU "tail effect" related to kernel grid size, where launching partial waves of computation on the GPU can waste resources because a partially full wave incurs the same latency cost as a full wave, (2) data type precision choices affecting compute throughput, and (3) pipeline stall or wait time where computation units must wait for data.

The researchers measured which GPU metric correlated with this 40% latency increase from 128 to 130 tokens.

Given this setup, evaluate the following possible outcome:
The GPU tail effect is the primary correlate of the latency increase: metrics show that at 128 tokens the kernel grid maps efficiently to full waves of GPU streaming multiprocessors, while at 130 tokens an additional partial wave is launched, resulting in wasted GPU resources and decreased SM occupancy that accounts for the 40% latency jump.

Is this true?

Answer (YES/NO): NO